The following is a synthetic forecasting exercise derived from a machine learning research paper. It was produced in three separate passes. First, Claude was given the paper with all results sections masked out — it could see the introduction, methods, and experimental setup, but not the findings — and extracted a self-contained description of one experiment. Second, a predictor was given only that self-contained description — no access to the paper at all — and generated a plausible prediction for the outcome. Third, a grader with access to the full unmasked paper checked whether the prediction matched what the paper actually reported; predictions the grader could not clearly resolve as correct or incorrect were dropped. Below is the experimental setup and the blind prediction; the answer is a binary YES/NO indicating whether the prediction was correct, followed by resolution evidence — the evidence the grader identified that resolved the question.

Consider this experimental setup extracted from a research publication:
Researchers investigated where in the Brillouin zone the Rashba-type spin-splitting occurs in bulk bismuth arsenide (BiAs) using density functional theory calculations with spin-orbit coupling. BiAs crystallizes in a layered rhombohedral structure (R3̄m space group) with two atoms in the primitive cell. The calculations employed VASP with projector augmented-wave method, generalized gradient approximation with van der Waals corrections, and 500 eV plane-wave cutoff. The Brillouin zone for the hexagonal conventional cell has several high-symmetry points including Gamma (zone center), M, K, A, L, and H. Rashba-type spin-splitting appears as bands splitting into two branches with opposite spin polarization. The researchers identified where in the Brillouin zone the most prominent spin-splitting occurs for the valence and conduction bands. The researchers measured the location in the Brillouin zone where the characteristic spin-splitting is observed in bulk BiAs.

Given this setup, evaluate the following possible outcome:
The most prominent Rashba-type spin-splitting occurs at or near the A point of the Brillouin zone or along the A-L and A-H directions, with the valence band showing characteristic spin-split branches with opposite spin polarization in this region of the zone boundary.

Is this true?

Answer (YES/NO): NO